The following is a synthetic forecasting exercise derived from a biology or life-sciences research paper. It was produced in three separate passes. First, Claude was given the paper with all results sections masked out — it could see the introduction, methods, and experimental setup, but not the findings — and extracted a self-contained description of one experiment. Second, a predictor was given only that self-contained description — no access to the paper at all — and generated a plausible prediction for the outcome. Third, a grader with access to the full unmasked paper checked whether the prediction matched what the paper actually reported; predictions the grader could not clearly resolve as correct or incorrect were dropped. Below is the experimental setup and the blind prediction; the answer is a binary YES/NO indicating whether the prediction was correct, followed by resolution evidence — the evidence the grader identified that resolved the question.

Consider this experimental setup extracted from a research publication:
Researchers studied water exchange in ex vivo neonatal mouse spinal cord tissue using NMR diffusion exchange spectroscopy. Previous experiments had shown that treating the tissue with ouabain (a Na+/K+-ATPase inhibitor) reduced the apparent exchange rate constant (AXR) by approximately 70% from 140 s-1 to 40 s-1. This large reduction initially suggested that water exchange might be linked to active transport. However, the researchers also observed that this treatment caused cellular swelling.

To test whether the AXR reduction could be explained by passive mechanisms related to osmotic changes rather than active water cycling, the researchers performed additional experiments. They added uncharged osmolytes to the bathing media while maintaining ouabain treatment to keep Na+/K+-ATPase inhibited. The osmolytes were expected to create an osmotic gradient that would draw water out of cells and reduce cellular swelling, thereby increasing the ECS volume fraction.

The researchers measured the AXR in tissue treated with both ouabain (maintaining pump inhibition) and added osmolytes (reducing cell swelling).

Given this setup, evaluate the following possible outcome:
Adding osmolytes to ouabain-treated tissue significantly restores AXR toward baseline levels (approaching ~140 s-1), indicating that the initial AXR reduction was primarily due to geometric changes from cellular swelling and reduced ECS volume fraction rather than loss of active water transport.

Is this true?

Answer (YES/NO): YES